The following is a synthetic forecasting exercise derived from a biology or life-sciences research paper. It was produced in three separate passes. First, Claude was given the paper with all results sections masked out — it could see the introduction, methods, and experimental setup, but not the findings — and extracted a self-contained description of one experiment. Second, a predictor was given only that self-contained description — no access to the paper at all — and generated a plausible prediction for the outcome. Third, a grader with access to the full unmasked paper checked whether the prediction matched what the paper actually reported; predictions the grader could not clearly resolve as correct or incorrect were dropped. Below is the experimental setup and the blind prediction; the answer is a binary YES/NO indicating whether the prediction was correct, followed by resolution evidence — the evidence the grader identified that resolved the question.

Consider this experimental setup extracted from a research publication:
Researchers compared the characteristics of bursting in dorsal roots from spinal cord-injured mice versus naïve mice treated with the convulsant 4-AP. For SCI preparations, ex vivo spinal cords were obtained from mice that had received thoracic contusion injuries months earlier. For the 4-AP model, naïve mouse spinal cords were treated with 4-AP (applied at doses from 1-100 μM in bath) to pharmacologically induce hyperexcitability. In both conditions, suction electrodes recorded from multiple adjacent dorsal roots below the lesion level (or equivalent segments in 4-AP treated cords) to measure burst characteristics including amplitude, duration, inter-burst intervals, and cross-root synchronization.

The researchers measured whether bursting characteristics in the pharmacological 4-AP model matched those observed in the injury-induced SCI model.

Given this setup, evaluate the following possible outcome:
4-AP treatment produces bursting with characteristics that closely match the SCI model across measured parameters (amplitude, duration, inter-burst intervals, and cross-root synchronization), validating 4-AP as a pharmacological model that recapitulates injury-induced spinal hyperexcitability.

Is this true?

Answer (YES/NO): YES